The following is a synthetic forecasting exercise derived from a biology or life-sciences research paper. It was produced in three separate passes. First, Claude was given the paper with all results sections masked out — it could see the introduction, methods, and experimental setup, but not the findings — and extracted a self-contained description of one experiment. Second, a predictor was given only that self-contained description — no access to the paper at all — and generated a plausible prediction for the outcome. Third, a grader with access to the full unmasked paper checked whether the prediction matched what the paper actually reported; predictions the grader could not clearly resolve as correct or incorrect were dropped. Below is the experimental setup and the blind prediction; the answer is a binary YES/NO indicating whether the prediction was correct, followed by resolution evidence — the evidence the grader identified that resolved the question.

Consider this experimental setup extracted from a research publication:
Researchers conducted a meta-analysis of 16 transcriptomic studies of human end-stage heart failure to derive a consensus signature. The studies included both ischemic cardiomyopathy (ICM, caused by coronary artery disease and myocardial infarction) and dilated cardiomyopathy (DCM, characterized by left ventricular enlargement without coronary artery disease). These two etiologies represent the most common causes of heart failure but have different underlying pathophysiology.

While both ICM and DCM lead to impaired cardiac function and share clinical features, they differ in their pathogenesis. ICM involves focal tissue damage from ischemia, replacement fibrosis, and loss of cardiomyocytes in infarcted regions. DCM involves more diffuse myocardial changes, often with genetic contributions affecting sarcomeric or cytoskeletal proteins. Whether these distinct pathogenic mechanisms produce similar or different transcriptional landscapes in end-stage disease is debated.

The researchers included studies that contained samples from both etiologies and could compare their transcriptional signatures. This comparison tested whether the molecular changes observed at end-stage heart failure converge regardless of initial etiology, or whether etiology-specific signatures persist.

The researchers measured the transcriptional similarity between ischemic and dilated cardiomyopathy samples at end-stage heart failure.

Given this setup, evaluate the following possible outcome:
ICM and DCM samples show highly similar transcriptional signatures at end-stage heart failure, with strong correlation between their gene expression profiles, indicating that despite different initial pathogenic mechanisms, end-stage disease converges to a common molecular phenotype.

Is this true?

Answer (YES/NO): YES